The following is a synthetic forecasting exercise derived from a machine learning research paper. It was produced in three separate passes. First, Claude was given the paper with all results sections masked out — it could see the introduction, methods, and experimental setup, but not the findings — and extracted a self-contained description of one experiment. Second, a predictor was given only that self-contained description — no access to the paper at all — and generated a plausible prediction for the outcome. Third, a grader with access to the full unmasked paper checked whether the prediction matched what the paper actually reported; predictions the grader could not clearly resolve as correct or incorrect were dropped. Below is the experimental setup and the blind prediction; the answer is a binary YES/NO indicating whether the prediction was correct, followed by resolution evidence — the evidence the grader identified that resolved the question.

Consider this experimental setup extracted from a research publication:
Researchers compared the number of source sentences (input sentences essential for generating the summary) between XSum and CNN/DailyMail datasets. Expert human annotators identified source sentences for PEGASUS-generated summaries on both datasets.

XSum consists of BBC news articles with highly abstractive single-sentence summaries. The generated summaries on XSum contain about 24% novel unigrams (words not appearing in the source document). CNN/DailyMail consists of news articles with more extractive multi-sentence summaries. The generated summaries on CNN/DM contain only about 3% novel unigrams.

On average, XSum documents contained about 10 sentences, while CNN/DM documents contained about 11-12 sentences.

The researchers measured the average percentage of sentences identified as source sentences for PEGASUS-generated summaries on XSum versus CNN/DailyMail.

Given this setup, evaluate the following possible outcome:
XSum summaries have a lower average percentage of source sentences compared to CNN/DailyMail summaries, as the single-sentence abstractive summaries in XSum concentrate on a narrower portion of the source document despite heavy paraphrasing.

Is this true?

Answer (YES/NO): NO